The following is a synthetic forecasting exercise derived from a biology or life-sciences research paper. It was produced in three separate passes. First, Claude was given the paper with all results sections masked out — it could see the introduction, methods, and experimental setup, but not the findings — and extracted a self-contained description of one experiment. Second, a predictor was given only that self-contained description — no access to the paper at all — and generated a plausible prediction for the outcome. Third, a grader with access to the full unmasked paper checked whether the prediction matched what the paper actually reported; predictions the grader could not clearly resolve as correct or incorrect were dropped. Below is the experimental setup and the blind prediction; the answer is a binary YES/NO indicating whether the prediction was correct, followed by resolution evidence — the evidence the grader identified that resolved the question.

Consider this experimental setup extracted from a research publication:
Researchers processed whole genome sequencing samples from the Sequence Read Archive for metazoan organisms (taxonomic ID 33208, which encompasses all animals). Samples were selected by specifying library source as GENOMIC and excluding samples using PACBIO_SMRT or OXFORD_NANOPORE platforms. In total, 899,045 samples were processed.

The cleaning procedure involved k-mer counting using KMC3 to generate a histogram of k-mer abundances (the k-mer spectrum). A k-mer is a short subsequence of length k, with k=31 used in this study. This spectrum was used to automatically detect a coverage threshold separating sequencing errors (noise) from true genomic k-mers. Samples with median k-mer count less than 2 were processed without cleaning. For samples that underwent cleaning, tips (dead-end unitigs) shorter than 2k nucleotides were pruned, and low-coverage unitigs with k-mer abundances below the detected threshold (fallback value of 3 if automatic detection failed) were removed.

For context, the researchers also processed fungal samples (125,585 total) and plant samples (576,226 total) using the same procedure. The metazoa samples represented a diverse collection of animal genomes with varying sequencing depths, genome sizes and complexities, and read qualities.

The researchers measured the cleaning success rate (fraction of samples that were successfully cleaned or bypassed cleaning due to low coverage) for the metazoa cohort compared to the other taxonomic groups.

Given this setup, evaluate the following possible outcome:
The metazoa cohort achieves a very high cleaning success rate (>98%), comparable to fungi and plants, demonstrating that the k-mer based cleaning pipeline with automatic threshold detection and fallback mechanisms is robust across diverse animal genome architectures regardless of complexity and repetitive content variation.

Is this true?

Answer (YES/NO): NO